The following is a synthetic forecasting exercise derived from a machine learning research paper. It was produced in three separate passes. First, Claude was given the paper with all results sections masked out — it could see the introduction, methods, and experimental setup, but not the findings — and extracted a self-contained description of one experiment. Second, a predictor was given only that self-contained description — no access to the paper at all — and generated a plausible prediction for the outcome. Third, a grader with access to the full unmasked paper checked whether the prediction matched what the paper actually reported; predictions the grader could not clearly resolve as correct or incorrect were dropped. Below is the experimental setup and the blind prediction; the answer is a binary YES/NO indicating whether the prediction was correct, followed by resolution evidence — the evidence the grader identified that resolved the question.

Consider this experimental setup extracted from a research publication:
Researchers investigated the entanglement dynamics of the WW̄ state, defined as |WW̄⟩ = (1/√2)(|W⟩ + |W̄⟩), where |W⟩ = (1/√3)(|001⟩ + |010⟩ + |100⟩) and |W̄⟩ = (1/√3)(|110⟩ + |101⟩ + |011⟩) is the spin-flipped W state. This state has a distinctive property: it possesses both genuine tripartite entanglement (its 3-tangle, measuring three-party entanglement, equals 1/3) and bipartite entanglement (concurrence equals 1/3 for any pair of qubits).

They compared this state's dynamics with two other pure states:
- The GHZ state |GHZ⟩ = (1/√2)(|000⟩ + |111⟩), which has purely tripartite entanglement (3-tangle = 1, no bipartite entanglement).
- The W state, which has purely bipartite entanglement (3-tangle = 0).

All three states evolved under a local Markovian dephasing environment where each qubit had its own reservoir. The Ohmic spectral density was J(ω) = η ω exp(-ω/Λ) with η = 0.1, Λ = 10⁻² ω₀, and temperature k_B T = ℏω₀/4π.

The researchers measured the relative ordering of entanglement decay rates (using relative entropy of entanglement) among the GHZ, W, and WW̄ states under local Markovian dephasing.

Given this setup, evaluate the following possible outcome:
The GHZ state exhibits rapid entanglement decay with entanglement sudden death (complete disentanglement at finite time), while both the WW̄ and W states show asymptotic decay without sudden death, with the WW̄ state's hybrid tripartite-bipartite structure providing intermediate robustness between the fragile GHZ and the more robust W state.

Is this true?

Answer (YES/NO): NO